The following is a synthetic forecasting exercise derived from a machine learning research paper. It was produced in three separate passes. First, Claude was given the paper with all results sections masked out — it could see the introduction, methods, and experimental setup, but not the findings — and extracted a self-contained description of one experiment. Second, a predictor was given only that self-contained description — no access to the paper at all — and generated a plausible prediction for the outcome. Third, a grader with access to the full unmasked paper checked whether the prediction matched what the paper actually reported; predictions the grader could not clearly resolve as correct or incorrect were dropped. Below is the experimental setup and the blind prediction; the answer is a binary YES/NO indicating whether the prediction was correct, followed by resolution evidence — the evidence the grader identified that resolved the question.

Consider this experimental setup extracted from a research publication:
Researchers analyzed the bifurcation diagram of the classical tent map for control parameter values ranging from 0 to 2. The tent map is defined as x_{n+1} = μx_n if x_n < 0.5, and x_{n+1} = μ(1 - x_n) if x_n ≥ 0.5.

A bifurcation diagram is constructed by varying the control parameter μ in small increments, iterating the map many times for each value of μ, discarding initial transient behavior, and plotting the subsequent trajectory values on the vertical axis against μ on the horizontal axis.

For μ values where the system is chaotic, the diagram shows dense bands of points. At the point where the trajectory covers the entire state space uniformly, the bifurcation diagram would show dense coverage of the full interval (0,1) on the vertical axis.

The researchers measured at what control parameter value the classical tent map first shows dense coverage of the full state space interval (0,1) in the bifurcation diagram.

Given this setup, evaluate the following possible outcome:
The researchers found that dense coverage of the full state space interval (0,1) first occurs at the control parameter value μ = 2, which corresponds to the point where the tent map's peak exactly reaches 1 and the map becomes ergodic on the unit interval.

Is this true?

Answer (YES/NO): YES